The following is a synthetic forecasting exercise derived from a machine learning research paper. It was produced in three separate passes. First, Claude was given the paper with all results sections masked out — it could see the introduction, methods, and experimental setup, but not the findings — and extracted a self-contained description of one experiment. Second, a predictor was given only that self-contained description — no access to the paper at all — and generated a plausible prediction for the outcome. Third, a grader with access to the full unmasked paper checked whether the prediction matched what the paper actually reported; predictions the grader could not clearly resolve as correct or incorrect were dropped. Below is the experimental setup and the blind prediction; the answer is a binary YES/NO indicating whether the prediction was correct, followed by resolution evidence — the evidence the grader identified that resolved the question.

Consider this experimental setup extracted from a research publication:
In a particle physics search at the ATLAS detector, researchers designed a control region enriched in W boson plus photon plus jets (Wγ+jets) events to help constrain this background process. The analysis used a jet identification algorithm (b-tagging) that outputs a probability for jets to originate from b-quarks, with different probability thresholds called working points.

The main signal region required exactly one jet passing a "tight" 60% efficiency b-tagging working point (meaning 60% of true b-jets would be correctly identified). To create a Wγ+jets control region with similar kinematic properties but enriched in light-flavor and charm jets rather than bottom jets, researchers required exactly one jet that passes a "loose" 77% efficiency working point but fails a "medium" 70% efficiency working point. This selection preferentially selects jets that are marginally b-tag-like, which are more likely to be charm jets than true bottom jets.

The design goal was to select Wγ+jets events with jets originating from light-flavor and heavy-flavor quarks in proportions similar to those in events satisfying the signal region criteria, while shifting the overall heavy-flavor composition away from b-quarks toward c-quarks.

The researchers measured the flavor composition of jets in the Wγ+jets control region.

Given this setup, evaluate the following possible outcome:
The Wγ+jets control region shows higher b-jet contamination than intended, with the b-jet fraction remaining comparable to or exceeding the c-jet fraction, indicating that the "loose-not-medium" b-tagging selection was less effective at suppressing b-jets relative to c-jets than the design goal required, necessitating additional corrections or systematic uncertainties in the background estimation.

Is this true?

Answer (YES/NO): NO